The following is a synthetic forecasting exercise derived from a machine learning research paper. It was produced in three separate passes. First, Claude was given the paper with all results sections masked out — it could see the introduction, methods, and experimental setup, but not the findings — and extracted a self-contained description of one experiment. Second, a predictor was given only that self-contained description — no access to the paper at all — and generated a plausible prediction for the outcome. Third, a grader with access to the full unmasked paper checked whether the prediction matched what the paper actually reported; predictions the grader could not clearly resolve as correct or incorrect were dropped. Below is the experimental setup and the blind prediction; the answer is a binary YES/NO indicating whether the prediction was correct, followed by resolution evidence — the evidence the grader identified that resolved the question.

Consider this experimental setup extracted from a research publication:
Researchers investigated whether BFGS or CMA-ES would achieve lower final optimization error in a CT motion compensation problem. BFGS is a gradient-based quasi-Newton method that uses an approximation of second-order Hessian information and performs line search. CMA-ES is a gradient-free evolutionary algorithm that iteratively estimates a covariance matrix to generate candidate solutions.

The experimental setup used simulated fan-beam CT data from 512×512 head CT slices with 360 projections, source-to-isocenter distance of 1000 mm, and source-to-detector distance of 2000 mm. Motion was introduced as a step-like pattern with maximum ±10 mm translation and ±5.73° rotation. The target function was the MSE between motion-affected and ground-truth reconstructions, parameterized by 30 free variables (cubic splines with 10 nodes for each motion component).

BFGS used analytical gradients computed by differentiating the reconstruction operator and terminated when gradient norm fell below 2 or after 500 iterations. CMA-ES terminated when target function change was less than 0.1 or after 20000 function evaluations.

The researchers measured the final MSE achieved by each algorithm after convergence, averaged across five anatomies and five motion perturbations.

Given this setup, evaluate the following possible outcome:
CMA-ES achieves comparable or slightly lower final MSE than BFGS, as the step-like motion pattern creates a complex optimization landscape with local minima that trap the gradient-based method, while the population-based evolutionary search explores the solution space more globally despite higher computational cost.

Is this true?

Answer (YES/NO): NO